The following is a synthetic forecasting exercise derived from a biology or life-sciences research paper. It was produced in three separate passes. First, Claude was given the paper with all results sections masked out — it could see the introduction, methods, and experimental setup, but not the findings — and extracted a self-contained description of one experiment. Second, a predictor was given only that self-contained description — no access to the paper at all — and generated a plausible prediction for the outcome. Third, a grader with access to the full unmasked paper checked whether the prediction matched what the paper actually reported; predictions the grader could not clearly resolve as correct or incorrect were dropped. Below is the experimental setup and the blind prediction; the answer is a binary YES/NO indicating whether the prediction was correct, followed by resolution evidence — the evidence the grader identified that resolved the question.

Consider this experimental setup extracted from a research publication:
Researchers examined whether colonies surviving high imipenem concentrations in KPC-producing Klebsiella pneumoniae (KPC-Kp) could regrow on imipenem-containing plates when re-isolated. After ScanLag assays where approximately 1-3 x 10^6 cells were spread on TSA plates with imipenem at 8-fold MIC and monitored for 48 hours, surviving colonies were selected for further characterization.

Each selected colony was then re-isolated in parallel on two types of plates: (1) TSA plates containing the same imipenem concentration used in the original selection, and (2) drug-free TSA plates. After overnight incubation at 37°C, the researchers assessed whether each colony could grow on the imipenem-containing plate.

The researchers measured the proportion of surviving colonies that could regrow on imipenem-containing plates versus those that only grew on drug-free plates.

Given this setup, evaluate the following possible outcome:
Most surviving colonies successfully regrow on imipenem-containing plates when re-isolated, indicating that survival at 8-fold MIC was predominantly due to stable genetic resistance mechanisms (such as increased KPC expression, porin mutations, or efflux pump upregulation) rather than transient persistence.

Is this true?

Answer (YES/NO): NO